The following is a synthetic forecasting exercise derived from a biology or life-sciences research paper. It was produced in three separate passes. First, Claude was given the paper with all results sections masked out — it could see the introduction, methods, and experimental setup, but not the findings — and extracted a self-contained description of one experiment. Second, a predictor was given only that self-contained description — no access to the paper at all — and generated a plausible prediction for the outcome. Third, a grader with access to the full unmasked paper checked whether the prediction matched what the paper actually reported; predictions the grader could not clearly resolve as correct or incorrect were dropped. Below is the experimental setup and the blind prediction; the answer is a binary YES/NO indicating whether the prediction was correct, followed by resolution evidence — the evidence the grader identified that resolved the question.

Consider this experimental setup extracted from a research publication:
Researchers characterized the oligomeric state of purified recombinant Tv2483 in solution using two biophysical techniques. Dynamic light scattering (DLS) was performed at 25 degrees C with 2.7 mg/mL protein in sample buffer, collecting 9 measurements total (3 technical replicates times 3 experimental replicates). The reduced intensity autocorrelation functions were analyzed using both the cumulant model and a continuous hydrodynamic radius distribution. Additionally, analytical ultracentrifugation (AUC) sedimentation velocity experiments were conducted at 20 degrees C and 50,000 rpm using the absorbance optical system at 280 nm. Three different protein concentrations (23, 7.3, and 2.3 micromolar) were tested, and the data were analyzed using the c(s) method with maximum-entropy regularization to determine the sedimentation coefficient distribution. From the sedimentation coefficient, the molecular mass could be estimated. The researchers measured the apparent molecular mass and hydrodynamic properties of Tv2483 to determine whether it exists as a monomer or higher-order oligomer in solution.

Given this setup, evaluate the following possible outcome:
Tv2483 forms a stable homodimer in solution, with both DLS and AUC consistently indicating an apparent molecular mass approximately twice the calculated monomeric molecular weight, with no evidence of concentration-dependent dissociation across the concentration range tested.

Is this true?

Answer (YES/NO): NO